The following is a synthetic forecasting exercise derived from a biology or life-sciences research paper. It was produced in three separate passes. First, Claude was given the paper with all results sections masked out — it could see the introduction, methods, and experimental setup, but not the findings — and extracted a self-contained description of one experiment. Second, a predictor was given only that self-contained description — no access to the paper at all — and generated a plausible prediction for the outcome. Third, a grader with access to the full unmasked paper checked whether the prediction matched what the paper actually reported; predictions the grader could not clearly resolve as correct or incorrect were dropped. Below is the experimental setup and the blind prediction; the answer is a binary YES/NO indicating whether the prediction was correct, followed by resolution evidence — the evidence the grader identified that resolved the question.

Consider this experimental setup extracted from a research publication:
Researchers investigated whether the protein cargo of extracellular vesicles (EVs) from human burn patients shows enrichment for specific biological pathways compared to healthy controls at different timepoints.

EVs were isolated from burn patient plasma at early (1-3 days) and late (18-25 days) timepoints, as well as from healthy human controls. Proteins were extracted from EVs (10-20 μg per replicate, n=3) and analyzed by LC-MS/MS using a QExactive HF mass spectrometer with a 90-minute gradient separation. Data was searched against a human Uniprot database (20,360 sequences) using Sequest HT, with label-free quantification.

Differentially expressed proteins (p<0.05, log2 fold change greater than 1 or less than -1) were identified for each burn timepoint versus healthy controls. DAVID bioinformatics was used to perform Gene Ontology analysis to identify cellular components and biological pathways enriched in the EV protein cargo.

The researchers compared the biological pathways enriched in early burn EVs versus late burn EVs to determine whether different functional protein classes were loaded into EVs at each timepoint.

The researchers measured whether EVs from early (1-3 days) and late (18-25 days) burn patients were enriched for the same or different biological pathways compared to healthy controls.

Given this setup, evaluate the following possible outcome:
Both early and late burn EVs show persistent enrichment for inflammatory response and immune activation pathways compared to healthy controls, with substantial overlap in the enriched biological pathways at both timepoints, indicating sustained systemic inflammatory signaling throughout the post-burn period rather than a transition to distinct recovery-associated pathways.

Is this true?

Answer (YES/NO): NO